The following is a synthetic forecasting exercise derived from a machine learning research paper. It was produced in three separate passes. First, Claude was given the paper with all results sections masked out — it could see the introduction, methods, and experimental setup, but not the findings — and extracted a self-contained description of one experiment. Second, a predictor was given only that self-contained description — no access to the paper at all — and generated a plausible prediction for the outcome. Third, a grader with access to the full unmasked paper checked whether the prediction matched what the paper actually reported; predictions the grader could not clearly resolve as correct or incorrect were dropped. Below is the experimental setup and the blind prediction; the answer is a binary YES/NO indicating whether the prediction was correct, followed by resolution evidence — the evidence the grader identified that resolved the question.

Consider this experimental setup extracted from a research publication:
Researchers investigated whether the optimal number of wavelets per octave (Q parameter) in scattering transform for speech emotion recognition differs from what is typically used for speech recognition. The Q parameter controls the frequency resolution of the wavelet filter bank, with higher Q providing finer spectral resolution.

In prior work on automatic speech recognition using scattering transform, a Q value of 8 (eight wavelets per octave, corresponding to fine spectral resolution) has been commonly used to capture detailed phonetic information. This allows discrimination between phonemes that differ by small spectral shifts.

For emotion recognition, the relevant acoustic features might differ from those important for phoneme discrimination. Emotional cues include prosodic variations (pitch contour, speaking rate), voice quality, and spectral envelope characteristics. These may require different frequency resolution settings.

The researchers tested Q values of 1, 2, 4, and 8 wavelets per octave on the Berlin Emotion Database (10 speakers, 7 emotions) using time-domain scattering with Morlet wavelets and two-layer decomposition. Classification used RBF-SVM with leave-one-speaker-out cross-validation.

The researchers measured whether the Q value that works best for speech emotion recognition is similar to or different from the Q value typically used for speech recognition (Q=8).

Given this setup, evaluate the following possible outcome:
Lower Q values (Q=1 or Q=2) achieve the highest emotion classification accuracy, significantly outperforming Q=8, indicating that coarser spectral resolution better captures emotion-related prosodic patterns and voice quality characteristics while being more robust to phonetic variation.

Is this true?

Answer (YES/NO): NO